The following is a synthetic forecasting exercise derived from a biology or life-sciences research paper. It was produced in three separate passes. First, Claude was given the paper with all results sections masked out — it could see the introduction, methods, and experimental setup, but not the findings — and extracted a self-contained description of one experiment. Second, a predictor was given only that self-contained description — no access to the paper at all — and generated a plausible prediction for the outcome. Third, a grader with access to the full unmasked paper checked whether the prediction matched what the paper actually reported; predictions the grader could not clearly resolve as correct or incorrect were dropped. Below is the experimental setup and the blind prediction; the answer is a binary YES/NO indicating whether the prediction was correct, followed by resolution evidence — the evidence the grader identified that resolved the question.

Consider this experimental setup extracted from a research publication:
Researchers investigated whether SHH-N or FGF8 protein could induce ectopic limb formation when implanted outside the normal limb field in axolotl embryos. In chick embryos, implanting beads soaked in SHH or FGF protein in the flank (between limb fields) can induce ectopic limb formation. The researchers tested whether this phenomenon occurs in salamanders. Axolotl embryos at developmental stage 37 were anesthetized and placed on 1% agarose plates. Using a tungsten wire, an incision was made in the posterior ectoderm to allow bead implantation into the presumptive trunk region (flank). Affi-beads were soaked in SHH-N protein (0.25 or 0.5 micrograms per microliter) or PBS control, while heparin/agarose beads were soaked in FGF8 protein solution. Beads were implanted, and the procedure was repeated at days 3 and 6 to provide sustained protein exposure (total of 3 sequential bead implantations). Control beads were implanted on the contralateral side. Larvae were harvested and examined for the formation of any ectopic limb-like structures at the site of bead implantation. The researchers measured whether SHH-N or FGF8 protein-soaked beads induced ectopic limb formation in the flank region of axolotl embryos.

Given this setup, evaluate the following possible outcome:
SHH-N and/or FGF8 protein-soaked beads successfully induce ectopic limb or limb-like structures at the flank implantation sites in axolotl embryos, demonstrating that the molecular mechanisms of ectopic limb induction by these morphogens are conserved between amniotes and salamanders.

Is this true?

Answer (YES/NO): NO